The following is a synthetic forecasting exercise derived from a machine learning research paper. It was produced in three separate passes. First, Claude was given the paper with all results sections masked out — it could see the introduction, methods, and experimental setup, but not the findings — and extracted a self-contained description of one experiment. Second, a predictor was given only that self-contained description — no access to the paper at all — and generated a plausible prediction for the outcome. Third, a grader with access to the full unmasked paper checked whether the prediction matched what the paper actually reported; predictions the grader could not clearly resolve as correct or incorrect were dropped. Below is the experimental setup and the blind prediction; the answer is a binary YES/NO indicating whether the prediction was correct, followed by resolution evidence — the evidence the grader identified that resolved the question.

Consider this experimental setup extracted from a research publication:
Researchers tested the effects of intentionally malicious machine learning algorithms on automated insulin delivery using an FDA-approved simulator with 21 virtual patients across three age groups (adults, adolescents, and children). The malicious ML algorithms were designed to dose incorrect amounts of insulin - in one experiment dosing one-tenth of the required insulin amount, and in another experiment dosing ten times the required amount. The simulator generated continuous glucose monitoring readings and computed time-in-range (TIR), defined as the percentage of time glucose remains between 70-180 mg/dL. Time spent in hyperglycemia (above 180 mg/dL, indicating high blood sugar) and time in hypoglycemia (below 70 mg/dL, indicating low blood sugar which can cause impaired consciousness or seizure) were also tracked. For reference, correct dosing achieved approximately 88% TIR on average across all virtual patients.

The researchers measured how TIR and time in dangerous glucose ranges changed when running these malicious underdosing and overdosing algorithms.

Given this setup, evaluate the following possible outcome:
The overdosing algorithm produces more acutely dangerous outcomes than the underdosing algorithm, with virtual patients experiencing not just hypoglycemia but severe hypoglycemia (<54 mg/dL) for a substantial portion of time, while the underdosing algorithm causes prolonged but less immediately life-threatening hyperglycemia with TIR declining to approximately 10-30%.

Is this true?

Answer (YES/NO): YES